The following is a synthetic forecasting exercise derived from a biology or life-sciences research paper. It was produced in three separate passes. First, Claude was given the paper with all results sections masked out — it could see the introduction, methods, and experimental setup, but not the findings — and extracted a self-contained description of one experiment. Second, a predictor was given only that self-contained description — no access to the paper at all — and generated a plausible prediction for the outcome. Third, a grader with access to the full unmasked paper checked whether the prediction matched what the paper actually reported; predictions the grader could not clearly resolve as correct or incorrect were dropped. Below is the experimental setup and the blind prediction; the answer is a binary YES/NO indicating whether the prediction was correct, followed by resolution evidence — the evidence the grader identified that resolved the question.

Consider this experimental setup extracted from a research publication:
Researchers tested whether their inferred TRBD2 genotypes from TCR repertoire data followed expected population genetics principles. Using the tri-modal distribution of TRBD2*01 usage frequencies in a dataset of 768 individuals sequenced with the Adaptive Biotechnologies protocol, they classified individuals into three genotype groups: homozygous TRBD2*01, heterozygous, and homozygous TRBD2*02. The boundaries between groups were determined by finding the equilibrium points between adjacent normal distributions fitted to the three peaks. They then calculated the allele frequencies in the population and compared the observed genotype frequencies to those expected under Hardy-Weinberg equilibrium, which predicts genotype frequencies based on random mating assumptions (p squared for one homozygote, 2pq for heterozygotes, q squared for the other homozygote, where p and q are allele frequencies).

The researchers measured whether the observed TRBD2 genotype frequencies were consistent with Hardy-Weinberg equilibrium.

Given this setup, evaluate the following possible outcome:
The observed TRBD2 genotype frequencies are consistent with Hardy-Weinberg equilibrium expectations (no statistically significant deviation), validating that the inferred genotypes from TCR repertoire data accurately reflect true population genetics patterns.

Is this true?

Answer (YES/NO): YES